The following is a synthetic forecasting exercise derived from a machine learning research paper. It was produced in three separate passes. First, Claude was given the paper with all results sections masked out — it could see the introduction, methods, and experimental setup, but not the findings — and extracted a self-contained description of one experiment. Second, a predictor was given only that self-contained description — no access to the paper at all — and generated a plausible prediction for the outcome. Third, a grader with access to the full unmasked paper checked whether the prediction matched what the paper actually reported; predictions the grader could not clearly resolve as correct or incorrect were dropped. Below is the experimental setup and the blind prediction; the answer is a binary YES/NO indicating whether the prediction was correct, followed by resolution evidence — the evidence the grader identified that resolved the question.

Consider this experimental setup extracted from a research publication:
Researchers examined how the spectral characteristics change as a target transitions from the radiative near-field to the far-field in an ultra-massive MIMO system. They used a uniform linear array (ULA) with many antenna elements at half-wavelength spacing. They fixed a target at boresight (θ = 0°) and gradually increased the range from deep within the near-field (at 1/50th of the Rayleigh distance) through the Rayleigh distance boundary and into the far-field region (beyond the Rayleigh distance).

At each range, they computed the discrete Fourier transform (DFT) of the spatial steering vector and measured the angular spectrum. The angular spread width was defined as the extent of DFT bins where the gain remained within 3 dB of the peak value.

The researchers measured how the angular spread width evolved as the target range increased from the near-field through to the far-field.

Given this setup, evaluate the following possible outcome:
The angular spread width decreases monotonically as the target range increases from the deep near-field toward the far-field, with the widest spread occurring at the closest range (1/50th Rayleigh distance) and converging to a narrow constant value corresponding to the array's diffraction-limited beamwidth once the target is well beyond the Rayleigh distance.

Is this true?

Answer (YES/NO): YES